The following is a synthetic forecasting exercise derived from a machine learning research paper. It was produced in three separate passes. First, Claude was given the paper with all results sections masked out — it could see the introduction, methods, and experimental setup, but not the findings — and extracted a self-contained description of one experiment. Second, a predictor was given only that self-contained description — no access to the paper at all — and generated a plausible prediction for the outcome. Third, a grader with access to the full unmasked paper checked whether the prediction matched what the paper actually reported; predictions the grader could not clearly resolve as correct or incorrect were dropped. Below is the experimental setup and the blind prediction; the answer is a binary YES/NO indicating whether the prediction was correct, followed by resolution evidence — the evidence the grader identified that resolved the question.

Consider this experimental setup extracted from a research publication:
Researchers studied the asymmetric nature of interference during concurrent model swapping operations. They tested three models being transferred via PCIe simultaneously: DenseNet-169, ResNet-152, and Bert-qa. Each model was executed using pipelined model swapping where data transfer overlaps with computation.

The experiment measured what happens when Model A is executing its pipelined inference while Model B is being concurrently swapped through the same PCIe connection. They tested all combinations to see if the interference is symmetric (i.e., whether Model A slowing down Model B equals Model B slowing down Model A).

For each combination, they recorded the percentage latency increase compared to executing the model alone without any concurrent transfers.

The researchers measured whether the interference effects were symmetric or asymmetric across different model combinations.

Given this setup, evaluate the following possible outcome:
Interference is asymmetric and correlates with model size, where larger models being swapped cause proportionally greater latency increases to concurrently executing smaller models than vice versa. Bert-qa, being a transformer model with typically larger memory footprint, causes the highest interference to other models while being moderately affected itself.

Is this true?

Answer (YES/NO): NO